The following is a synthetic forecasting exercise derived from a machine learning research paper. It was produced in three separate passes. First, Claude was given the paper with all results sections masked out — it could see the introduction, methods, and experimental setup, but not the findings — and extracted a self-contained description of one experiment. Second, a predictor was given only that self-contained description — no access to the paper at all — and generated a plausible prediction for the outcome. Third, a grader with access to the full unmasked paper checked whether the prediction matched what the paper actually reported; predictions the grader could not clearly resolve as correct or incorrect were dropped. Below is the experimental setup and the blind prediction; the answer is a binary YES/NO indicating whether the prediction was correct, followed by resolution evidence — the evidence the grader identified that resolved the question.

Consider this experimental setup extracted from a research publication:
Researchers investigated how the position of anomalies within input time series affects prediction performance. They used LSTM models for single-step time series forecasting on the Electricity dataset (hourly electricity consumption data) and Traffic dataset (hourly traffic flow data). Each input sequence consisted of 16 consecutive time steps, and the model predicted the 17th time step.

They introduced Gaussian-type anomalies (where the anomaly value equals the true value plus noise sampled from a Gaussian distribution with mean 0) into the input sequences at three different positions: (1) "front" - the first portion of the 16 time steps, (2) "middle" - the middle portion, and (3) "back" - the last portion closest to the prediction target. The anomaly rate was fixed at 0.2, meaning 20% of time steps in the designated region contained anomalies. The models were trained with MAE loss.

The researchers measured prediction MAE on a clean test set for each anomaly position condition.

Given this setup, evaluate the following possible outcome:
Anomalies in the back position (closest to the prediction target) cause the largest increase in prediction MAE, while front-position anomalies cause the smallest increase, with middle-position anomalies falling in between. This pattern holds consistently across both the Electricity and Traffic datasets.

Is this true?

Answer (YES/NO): YES